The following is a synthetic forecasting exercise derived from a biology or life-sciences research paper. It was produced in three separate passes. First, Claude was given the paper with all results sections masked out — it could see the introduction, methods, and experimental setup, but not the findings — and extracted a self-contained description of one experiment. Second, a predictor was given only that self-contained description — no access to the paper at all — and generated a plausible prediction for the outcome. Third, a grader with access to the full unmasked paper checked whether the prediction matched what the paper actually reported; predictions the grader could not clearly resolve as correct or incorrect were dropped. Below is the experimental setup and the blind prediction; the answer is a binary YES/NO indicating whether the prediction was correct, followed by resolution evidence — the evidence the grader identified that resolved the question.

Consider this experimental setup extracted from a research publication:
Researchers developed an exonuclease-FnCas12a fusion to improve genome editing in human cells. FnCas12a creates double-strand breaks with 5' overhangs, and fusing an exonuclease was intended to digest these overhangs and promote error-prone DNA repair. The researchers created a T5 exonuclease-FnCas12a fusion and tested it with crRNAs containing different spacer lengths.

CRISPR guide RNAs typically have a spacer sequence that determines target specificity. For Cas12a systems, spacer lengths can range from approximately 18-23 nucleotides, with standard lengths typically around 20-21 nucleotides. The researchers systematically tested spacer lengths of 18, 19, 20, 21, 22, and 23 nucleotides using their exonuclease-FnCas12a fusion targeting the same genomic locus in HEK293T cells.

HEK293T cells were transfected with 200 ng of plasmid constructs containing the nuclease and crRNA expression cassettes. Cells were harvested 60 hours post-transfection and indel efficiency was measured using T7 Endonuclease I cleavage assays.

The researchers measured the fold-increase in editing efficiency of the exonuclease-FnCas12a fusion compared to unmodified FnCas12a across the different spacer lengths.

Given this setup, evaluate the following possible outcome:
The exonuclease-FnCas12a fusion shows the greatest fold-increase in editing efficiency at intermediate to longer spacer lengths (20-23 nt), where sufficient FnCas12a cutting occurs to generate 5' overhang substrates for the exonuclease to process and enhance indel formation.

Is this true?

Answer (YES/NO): NO